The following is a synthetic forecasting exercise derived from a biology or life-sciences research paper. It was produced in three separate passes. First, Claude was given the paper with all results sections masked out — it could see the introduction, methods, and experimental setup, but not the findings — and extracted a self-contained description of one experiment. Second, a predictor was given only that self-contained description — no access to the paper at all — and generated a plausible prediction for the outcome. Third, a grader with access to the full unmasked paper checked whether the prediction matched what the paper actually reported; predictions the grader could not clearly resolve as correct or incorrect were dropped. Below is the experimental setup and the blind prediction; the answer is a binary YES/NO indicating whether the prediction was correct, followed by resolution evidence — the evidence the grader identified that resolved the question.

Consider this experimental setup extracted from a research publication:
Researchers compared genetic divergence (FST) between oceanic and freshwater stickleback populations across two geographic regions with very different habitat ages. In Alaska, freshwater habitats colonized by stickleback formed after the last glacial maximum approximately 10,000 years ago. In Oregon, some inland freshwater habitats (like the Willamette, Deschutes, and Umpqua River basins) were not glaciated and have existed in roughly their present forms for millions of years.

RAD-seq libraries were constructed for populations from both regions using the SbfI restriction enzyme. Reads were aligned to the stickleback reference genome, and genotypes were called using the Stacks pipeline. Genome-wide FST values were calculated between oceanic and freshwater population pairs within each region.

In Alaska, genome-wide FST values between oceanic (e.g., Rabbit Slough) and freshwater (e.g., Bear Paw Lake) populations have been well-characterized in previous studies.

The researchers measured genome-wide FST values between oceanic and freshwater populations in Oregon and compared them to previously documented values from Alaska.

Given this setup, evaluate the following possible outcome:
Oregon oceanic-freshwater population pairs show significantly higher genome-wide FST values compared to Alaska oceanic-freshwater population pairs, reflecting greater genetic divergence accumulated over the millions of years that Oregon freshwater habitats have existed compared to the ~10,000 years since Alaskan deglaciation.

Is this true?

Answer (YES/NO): YES